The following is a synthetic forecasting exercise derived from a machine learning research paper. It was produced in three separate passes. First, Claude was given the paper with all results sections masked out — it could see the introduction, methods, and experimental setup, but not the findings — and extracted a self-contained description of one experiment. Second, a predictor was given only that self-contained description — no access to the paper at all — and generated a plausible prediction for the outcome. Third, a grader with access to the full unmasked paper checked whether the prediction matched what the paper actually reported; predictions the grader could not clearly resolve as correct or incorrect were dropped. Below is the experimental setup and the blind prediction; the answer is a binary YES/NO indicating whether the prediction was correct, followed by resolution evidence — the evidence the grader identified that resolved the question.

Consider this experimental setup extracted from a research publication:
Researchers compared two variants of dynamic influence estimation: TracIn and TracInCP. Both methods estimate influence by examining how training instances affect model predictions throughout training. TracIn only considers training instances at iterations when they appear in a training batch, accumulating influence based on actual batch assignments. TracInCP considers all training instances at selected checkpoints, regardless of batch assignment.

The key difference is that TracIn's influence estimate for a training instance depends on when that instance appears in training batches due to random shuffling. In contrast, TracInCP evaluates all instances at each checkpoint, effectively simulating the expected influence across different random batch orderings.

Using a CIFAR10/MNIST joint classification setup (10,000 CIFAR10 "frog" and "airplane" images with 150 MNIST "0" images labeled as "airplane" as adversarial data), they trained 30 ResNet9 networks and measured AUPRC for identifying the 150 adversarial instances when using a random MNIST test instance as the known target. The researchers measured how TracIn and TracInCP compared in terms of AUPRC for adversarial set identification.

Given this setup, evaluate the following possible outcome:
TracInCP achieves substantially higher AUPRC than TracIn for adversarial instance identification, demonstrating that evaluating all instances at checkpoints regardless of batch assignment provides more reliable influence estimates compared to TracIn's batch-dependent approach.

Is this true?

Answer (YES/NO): YES